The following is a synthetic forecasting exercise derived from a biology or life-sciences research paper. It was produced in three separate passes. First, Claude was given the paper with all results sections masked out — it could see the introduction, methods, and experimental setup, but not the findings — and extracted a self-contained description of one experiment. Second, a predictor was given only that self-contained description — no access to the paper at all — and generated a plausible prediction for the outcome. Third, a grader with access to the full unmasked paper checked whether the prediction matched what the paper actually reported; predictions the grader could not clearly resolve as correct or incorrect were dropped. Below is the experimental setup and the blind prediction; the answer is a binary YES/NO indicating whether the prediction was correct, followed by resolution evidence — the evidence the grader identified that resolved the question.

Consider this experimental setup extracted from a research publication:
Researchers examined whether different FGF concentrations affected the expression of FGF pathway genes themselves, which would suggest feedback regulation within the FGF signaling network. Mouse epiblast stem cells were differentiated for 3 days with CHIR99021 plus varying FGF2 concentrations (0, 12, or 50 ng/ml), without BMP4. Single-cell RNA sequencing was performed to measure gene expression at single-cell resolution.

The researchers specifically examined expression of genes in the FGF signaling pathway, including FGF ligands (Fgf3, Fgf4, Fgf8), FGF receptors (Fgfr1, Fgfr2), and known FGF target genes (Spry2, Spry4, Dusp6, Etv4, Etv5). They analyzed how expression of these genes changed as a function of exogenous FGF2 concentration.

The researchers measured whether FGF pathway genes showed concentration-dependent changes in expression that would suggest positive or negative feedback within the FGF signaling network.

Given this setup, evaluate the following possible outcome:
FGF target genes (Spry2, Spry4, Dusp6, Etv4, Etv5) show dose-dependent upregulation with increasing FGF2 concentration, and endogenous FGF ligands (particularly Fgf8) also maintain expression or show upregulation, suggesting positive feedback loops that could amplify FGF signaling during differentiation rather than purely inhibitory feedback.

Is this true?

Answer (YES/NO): YES